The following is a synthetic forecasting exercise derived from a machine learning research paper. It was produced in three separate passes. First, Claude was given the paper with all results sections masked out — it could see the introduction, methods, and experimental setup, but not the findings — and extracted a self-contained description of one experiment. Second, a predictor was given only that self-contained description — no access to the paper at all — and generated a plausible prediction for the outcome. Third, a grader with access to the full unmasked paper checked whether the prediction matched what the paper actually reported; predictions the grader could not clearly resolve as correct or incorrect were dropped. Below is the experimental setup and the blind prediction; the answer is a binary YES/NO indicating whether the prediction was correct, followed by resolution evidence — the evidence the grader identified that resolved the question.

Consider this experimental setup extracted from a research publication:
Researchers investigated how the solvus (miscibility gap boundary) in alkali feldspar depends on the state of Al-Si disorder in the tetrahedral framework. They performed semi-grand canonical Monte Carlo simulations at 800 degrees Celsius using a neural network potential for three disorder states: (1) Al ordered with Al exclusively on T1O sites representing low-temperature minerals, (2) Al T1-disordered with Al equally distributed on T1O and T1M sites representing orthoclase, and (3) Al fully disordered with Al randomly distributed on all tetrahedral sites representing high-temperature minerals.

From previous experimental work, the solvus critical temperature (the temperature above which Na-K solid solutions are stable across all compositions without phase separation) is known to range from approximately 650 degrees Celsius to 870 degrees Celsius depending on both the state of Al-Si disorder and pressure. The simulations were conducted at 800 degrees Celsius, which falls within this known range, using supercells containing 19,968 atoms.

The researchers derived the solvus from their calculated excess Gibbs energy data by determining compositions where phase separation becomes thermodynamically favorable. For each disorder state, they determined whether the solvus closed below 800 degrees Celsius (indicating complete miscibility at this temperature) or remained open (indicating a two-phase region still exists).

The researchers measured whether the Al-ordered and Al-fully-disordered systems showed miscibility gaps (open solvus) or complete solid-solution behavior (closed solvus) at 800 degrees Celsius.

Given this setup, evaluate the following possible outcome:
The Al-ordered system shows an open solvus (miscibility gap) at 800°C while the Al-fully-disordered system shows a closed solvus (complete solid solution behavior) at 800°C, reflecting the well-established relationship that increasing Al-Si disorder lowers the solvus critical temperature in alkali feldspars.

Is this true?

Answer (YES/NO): NO